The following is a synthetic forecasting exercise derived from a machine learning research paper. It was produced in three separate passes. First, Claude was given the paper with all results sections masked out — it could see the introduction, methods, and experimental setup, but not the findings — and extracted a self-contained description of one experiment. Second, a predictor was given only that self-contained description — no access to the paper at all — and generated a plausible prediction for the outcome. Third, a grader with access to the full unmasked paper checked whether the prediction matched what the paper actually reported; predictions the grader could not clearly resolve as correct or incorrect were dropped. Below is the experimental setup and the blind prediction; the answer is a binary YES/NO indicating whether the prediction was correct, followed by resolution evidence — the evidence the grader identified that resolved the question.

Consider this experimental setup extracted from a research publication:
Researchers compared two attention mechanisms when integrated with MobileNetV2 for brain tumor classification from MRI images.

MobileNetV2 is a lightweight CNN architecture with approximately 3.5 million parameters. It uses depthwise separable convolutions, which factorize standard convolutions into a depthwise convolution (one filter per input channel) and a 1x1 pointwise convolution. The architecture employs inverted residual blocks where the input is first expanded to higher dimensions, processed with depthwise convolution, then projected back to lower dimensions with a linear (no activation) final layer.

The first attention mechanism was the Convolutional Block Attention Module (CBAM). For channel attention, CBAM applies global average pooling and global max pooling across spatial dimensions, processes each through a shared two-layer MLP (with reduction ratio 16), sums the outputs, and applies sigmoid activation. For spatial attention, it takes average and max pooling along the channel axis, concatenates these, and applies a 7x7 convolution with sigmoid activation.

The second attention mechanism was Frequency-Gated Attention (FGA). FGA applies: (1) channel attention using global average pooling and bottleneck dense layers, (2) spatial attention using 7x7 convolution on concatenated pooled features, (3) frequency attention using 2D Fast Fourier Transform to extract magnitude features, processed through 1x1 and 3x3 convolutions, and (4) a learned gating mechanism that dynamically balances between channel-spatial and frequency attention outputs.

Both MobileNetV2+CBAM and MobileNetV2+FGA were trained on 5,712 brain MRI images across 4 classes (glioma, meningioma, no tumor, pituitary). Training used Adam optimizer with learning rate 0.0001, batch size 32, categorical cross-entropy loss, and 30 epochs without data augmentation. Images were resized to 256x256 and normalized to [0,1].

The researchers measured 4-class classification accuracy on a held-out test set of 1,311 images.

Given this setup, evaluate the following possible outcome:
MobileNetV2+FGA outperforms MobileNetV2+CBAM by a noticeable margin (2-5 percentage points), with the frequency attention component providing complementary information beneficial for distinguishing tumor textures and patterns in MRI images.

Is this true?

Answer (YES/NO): NO